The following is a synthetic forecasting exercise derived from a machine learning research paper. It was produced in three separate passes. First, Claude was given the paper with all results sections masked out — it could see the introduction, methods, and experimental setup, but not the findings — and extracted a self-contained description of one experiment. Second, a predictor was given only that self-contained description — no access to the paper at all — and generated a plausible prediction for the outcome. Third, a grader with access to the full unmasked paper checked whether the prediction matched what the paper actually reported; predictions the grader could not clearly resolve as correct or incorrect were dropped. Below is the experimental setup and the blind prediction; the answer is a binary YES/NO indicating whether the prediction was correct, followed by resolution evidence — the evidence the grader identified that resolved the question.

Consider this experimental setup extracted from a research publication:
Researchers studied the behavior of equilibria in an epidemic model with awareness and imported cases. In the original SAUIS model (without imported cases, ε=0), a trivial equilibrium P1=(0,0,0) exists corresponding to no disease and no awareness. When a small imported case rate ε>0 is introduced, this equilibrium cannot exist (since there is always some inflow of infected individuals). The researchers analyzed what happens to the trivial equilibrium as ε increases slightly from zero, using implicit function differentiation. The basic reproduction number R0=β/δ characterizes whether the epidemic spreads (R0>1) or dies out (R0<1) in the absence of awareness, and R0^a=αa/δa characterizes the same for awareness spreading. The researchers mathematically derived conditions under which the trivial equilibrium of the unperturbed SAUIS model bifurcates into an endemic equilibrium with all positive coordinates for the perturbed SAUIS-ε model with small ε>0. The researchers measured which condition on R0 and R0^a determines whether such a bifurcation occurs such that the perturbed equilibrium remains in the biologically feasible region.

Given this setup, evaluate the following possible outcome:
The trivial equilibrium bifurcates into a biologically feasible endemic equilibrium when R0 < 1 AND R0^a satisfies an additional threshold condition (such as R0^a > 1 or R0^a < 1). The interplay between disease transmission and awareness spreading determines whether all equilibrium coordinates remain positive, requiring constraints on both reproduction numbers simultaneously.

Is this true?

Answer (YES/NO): NO